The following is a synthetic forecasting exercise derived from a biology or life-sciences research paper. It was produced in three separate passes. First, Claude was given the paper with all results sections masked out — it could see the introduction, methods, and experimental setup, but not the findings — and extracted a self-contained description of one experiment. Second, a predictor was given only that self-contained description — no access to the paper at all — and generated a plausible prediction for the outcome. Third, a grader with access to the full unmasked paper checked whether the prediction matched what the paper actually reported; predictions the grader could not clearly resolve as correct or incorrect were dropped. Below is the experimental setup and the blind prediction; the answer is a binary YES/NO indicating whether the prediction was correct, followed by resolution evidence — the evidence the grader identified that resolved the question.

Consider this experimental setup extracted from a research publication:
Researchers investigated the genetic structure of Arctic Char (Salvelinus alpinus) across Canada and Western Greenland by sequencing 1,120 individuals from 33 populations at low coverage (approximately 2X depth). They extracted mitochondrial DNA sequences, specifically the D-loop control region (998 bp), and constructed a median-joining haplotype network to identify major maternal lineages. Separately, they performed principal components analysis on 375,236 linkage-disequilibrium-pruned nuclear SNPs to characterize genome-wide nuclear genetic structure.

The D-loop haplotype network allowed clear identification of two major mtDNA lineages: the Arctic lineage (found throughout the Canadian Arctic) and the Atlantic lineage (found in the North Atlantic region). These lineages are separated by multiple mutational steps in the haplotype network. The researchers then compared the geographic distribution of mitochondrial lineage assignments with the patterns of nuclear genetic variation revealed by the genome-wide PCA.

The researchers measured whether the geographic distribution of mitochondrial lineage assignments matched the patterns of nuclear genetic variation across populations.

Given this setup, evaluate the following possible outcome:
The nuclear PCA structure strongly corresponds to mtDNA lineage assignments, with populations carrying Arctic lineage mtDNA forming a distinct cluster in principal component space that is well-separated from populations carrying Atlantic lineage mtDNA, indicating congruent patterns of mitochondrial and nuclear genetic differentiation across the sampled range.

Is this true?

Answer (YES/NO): NO